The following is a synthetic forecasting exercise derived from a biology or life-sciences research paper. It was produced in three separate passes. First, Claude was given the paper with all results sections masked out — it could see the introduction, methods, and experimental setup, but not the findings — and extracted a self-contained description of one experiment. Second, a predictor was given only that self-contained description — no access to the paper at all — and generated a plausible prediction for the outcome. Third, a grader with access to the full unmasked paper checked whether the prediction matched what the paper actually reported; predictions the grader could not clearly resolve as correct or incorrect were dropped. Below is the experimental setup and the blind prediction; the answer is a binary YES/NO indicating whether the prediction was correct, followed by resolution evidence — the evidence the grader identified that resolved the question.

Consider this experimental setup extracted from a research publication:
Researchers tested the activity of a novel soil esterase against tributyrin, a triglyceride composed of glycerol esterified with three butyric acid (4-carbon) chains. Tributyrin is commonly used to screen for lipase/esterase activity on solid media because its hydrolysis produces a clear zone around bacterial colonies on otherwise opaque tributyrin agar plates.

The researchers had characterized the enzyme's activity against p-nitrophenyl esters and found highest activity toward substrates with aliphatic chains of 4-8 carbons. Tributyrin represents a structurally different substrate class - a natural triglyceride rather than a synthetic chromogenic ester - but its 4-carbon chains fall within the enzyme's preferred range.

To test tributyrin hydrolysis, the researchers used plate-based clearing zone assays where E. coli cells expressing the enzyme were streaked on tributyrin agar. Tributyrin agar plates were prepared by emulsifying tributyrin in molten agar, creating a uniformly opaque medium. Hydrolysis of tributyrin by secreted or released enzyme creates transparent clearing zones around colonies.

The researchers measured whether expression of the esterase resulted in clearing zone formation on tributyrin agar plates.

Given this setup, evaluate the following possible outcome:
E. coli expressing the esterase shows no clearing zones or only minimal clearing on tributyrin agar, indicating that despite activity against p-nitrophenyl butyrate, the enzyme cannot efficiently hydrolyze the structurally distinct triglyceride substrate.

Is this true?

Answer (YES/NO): NO